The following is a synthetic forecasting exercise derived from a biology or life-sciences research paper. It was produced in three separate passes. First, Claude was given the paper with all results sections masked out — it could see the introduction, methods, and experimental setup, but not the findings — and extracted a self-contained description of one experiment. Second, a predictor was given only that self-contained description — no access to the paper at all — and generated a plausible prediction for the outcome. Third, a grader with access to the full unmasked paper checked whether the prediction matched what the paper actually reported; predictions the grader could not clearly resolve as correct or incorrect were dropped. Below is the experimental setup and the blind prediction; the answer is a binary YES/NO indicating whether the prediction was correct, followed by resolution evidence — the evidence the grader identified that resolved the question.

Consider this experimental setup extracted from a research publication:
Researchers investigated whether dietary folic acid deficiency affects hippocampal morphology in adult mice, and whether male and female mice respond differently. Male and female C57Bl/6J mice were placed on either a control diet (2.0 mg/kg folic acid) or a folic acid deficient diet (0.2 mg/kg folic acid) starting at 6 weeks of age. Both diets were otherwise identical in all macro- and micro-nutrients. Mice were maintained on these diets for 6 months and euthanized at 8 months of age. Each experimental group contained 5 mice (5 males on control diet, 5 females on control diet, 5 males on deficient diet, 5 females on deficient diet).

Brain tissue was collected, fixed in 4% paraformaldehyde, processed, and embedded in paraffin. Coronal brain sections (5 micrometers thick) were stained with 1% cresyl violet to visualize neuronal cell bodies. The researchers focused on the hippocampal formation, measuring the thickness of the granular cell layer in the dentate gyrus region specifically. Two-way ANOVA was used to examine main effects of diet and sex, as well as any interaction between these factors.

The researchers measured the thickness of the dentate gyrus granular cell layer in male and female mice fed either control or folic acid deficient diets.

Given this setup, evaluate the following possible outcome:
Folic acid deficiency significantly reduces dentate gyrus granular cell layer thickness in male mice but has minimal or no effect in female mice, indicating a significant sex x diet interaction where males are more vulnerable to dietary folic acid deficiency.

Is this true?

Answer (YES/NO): NO